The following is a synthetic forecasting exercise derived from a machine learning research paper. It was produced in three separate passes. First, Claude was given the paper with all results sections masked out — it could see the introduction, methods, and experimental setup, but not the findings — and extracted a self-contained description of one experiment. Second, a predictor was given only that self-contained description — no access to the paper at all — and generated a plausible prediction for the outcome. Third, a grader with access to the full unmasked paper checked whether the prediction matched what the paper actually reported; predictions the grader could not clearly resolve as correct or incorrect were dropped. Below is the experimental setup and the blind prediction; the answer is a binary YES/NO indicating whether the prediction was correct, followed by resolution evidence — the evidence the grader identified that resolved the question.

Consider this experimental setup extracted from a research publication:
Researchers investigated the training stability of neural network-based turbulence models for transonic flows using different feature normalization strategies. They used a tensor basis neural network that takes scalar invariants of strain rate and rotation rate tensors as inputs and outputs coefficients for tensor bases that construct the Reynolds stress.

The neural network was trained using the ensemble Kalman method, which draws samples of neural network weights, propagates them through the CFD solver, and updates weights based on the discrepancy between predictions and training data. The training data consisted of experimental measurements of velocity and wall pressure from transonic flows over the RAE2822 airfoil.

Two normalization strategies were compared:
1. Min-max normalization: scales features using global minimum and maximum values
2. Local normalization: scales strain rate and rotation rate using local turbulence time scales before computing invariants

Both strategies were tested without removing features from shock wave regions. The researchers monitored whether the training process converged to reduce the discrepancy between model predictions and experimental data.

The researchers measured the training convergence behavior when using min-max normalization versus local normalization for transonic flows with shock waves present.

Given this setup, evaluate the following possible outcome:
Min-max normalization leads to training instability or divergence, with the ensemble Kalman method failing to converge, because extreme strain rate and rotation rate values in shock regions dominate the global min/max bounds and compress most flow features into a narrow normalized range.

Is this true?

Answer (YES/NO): YES